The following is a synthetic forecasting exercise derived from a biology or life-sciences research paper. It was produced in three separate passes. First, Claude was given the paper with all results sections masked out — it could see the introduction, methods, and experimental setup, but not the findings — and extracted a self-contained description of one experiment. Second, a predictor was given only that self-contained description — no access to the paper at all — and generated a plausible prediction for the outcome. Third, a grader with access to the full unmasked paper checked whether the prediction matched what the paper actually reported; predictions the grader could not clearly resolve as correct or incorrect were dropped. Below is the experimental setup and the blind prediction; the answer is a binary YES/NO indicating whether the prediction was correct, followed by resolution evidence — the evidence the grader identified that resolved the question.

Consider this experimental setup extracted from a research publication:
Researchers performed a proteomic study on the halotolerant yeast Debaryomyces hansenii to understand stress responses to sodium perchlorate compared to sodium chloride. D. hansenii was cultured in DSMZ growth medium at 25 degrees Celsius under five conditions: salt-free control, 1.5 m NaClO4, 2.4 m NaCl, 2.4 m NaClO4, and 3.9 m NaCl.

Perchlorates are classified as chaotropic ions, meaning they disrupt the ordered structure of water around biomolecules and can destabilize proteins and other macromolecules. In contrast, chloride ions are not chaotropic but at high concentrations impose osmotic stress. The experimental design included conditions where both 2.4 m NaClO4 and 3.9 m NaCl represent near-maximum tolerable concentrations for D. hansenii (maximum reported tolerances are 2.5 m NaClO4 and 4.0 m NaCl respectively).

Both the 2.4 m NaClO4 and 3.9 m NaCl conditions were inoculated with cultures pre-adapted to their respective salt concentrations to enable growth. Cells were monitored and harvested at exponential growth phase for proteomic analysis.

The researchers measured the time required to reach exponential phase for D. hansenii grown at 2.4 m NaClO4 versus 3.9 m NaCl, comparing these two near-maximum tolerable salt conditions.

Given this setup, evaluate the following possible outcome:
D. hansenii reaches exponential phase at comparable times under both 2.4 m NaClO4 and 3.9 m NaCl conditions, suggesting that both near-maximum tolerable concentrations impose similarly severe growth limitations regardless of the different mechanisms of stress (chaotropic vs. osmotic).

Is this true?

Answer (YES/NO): YES